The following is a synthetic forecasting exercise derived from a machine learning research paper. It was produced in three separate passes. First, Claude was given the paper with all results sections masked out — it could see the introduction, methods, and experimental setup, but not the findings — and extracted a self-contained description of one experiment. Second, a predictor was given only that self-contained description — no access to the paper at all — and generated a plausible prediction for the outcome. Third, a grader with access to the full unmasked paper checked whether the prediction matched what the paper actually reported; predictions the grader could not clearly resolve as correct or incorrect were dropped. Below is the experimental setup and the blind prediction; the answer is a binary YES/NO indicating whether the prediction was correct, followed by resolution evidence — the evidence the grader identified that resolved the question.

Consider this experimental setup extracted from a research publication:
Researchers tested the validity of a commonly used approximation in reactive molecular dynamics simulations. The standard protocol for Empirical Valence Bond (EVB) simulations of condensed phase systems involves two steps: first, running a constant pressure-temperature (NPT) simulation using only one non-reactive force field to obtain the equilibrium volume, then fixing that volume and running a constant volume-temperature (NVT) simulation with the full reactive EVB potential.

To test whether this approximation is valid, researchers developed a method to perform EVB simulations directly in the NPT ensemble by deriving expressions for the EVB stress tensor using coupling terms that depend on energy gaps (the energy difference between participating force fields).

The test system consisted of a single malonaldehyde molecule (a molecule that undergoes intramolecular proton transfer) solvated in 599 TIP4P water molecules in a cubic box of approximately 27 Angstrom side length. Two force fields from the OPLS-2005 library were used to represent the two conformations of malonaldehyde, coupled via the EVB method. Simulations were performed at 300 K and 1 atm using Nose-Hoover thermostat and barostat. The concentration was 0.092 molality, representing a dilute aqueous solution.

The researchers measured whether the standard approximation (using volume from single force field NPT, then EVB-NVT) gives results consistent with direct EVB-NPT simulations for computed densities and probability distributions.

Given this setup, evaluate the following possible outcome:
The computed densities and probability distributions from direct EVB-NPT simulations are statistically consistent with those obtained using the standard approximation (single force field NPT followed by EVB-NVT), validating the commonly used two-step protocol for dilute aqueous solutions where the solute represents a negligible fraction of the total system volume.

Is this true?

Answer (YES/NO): YES